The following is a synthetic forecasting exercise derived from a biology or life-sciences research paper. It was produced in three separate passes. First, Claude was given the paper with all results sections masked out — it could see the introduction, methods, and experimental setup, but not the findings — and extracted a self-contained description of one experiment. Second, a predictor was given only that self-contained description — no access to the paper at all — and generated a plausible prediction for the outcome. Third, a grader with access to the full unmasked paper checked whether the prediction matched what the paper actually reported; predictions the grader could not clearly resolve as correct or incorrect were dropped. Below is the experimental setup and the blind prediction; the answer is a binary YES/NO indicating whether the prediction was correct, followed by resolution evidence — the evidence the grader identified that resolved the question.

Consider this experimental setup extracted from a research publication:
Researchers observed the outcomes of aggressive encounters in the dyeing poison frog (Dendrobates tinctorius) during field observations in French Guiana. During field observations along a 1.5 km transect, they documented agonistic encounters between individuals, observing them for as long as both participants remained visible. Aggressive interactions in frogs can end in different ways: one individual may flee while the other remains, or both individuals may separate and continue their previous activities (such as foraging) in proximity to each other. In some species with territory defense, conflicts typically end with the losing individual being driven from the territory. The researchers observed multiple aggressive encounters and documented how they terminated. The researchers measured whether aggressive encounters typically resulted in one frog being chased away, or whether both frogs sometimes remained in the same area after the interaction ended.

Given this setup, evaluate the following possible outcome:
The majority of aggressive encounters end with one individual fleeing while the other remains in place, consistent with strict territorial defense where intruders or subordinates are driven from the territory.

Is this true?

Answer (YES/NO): NO